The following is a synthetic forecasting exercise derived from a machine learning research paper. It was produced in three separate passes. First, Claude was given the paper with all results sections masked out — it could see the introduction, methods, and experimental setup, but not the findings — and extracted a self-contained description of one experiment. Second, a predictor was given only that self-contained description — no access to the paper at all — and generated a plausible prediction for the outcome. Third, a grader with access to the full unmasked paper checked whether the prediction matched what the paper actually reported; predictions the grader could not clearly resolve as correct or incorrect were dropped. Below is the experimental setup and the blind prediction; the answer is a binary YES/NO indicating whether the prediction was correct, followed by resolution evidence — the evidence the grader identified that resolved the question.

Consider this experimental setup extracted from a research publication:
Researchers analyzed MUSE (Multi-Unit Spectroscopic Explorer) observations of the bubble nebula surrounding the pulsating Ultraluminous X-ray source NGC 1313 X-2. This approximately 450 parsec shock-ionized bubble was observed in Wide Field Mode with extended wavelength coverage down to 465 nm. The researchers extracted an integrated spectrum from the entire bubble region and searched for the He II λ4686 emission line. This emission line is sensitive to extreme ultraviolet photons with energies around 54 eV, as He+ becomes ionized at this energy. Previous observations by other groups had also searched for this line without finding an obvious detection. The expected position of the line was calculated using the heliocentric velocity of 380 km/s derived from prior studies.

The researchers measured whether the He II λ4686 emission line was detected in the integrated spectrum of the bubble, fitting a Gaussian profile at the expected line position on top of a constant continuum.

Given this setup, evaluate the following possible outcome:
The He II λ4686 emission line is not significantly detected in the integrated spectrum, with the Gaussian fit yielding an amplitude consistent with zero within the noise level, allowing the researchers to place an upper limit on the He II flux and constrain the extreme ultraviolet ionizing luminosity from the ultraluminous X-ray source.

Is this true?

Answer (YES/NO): YES